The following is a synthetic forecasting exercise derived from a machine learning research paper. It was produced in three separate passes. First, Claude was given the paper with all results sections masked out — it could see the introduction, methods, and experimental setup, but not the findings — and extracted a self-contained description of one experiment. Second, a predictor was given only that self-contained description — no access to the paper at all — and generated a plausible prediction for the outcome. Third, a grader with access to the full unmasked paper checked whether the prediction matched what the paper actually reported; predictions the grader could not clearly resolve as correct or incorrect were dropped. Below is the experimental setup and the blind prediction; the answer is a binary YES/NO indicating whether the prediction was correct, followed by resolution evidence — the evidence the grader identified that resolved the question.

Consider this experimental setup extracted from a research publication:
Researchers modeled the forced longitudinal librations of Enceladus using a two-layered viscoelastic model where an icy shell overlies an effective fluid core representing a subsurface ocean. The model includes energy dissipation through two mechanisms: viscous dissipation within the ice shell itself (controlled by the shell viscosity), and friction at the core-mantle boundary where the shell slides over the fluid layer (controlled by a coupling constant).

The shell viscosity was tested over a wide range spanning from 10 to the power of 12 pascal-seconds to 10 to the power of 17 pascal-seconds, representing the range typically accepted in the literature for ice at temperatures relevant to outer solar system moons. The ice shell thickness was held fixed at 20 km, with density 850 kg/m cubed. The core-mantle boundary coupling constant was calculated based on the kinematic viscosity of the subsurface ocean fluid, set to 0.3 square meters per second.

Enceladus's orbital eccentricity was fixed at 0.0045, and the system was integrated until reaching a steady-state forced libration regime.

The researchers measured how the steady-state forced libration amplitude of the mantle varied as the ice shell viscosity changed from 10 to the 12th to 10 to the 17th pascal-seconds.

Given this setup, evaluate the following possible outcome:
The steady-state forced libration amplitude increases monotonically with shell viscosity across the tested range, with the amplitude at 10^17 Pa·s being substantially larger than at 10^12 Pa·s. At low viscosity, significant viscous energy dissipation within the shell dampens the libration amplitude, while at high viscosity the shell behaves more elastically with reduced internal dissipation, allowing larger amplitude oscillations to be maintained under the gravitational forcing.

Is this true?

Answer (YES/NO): NO